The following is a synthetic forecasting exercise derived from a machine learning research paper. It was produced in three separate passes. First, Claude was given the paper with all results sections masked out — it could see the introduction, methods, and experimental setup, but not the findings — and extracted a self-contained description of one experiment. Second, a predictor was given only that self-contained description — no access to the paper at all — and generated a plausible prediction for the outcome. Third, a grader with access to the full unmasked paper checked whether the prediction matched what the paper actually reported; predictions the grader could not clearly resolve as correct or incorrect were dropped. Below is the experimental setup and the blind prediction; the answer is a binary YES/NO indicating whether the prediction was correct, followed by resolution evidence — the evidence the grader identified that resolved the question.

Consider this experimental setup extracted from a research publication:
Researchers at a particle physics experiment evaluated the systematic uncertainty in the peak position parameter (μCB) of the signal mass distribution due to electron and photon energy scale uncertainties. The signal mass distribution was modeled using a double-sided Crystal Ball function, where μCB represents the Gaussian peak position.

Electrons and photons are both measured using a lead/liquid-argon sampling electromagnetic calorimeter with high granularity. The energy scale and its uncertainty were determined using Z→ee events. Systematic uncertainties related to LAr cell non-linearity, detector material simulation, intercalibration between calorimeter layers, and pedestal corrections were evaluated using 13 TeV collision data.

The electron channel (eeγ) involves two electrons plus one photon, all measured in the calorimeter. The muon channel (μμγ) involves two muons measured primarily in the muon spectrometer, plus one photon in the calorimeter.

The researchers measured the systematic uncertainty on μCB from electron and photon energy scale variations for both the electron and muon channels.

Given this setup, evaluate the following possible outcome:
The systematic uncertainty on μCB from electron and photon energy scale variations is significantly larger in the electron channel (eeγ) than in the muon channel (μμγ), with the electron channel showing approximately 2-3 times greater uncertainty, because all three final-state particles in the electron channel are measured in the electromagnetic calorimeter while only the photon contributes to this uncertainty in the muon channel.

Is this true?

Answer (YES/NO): NO